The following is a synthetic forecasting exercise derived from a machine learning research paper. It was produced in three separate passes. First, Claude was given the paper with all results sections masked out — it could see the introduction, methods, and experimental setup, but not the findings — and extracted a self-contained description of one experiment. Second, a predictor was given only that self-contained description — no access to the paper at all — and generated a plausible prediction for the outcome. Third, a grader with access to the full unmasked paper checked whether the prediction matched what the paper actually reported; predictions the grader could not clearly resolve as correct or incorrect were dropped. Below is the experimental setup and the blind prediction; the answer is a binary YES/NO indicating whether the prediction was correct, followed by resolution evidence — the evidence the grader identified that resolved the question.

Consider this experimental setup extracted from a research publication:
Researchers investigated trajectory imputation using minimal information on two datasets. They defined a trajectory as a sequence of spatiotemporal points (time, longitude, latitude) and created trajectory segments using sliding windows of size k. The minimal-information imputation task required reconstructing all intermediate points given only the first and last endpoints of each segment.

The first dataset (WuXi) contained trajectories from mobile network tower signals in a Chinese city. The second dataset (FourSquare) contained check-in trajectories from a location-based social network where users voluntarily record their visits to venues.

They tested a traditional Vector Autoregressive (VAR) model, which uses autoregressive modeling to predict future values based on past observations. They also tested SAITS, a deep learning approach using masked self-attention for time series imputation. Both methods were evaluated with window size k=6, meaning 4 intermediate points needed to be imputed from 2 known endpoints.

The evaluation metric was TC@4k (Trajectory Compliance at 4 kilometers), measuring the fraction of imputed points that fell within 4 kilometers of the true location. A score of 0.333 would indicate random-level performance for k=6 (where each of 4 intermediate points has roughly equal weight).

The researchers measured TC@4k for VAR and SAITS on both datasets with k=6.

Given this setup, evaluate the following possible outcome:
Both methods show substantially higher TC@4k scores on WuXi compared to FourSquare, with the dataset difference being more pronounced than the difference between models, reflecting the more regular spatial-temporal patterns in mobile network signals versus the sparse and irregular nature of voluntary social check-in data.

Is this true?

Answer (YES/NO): NO